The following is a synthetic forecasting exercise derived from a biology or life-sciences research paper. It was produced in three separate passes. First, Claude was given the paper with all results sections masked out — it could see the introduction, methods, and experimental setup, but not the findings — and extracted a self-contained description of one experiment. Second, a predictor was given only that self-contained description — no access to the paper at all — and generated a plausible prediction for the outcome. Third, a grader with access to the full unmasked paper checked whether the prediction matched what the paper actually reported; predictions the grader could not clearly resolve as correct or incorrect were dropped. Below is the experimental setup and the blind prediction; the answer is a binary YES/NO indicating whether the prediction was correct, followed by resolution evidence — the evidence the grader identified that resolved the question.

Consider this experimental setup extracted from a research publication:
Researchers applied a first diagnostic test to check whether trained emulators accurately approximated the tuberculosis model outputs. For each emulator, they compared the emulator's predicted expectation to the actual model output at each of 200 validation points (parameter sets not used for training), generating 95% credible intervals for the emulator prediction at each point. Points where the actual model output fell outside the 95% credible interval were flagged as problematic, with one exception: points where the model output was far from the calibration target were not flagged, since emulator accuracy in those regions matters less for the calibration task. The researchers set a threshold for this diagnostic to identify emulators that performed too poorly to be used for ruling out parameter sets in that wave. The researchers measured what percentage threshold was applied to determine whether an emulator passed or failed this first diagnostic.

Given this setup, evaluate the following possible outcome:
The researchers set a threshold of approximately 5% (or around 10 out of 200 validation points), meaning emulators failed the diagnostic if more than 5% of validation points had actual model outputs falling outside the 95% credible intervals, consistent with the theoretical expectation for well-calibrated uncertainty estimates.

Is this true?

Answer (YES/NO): NO